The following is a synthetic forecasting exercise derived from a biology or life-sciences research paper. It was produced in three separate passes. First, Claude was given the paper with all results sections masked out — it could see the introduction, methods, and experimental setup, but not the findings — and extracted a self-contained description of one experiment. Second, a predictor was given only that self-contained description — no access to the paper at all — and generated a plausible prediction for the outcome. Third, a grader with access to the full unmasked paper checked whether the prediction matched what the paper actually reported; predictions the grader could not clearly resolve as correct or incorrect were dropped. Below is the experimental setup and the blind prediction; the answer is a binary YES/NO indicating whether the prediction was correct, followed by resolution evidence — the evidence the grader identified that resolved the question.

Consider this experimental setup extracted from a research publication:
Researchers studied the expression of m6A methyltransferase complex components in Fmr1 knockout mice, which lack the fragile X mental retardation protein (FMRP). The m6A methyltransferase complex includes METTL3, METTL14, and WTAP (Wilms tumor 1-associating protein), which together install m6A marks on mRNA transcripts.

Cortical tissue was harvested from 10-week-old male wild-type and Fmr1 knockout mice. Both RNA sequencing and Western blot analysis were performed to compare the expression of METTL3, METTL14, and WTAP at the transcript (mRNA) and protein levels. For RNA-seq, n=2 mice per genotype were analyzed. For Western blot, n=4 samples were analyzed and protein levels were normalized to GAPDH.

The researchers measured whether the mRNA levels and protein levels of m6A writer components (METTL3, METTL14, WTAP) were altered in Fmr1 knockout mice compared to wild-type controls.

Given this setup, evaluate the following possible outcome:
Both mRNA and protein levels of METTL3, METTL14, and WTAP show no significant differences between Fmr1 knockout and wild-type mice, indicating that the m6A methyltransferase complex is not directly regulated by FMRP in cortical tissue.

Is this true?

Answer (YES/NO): NO